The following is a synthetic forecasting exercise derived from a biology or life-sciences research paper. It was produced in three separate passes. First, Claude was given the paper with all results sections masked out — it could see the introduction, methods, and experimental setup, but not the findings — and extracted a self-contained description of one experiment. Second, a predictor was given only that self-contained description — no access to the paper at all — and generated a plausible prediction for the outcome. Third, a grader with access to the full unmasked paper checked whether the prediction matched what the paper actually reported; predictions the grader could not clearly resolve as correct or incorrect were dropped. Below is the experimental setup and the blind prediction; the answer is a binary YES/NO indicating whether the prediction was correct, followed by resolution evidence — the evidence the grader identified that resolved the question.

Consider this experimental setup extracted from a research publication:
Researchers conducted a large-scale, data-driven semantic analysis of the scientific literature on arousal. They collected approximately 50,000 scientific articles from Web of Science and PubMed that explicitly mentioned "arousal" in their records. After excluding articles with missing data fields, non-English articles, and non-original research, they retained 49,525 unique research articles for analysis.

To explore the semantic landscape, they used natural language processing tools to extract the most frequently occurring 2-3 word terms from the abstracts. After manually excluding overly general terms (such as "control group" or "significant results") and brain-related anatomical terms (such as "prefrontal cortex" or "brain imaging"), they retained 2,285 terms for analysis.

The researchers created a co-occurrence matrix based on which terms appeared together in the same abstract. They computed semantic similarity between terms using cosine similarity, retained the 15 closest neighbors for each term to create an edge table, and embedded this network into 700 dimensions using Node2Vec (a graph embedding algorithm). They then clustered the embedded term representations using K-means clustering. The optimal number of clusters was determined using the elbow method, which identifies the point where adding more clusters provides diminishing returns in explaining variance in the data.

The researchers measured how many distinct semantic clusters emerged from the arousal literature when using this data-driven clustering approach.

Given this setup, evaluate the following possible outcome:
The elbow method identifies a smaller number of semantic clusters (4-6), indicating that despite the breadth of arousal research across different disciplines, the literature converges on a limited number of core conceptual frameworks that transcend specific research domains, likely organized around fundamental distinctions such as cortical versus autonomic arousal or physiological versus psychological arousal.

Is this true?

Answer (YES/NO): NO